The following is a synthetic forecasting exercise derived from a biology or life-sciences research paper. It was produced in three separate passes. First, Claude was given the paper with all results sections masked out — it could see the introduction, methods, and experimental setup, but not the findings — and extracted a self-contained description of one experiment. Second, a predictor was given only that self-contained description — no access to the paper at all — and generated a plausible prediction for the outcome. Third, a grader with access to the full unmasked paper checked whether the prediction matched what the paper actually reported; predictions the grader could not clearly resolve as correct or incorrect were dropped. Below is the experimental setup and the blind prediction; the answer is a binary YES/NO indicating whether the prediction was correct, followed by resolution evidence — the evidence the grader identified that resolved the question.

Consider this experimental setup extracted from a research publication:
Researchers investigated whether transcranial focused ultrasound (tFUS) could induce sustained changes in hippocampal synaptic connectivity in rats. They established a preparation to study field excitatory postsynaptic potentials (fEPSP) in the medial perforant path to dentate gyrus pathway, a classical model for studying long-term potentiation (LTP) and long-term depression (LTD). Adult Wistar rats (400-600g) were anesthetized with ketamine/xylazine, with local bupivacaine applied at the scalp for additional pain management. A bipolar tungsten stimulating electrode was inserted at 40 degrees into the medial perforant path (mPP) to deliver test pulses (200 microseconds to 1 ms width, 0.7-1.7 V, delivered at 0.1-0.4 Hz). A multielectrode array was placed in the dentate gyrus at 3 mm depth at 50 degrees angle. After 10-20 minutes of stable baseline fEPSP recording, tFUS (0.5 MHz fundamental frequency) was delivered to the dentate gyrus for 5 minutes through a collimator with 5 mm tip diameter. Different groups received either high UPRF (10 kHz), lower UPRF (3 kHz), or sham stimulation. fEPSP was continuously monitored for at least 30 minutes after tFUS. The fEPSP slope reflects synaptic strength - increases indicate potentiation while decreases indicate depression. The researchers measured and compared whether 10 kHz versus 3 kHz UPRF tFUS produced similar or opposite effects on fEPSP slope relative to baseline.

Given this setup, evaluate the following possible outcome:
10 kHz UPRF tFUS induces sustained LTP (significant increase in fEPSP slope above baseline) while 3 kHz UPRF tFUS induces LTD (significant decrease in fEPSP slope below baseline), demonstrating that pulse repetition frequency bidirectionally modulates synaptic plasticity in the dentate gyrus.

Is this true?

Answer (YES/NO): NO